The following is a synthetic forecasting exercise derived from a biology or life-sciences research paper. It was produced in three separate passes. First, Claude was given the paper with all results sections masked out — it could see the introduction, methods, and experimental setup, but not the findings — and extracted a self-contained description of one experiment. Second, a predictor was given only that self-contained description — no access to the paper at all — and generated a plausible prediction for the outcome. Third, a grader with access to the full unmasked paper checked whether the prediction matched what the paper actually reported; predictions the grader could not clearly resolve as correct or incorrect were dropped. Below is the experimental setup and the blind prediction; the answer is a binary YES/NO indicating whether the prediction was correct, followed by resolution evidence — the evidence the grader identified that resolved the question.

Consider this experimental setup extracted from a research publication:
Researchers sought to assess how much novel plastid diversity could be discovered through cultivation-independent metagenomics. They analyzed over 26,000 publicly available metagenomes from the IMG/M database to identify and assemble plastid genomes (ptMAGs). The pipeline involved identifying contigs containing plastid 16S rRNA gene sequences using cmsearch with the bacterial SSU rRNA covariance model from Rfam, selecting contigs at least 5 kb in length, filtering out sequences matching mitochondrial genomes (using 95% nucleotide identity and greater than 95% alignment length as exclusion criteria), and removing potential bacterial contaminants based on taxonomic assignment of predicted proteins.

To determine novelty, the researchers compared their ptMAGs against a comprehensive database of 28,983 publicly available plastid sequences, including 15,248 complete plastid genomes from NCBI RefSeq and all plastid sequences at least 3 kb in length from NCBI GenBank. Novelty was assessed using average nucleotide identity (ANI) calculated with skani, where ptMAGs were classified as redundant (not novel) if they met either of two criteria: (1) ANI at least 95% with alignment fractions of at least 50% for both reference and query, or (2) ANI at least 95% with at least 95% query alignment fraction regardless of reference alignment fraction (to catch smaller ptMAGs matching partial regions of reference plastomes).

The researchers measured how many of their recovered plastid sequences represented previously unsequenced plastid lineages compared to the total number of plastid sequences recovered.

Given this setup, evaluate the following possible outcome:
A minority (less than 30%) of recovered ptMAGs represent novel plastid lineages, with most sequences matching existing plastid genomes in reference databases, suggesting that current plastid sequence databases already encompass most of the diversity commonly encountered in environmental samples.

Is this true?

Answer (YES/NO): YES